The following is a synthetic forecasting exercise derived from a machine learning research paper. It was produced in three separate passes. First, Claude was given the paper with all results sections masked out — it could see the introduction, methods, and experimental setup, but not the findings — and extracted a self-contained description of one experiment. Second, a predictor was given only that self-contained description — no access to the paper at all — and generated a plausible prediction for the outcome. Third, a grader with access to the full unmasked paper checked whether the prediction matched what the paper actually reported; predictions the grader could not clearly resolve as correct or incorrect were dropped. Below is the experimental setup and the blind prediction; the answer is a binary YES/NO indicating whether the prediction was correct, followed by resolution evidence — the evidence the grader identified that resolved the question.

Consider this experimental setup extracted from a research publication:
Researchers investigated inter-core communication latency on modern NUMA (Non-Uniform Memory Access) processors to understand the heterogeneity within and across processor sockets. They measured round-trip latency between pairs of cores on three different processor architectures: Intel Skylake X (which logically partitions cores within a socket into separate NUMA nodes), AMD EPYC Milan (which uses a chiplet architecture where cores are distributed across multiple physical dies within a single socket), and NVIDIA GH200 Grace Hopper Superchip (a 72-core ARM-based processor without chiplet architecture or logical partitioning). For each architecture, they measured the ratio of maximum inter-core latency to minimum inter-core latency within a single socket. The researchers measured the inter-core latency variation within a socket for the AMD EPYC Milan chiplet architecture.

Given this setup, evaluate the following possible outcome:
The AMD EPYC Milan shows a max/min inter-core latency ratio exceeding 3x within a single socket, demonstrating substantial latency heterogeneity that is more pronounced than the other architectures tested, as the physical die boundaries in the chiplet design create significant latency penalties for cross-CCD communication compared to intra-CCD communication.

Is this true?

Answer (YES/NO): YES